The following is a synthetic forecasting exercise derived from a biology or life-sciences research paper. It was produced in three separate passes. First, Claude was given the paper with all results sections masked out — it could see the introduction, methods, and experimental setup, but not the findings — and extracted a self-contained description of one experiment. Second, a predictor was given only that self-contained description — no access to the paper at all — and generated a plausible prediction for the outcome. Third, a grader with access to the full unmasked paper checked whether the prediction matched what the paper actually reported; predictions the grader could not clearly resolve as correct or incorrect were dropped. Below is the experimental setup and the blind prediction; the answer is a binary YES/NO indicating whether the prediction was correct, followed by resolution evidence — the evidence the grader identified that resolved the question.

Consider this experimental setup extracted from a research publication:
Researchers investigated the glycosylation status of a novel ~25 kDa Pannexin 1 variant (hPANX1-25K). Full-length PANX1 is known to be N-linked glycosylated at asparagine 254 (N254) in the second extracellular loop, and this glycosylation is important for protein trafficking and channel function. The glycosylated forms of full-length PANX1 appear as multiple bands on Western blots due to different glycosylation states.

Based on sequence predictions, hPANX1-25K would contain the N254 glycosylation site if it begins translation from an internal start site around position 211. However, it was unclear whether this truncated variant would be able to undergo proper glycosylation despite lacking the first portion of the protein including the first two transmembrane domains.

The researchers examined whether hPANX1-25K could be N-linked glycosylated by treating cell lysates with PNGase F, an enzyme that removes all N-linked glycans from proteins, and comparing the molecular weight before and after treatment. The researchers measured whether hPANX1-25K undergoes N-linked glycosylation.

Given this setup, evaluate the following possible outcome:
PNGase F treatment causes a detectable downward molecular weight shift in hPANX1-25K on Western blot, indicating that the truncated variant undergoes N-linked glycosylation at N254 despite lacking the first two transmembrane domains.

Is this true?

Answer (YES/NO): YES